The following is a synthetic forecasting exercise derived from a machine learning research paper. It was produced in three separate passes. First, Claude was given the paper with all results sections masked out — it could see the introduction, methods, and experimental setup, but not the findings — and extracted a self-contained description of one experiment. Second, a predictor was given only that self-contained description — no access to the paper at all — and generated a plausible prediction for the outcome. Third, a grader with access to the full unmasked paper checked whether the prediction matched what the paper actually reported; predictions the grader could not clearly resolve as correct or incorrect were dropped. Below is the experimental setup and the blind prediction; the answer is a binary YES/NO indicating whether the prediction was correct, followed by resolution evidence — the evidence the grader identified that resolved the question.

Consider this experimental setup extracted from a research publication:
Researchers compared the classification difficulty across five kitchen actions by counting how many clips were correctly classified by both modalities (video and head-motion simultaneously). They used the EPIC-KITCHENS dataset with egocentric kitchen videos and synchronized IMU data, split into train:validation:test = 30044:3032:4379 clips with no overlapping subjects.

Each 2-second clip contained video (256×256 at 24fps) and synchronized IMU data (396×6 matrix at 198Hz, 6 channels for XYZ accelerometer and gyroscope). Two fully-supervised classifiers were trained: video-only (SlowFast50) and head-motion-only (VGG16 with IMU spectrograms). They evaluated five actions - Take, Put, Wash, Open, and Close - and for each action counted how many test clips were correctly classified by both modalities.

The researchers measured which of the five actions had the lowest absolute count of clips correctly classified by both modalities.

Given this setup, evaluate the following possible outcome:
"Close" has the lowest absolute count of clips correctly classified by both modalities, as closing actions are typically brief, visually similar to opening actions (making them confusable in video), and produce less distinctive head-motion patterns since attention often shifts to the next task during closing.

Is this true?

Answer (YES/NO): NO